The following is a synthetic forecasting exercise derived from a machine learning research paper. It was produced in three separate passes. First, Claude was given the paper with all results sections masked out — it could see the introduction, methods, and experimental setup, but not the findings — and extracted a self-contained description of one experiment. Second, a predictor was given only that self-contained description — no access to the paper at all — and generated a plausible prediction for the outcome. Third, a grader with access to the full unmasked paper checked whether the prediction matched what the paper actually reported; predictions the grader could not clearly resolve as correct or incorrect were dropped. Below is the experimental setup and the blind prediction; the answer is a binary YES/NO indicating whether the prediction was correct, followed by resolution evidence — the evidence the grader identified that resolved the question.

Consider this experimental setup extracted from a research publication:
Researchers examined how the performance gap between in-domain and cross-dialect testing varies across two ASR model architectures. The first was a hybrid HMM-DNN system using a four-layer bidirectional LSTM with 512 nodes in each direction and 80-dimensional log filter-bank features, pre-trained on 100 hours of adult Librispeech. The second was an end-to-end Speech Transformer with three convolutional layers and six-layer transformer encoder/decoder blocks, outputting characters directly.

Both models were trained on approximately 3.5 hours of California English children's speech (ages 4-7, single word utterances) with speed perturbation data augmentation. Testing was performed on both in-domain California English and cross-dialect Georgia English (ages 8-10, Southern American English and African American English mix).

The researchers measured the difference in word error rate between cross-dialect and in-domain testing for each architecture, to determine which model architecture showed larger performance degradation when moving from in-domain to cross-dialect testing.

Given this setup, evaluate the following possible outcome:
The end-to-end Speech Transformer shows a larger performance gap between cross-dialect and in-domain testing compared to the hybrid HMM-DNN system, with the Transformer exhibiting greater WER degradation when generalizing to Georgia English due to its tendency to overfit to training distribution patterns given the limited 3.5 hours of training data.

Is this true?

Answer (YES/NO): NO